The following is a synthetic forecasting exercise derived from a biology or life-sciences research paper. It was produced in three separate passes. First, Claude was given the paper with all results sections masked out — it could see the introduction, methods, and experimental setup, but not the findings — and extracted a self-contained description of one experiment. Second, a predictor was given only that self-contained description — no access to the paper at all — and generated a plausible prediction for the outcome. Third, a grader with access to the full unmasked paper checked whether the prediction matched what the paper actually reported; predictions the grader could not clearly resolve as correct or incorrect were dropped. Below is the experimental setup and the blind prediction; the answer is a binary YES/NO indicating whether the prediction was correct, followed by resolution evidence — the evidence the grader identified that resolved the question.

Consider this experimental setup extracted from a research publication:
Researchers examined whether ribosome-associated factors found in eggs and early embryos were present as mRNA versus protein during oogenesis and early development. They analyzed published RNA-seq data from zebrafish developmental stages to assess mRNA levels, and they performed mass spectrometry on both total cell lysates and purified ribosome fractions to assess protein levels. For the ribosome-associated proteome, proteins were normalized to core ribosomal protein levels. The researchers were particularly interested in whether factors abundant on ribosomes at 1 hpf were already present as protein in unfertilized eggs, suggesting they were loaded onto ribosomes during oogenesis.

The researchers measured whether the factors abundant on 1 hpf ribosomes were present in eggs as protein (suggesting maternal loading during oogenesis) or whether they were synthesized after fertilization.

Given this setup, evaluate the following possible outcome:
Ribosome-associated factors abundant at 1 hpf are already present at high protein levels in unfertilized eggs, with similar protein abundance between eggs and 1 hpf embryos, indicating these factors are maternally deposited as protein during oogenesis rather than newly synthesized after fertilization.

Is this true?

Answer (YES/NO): YES